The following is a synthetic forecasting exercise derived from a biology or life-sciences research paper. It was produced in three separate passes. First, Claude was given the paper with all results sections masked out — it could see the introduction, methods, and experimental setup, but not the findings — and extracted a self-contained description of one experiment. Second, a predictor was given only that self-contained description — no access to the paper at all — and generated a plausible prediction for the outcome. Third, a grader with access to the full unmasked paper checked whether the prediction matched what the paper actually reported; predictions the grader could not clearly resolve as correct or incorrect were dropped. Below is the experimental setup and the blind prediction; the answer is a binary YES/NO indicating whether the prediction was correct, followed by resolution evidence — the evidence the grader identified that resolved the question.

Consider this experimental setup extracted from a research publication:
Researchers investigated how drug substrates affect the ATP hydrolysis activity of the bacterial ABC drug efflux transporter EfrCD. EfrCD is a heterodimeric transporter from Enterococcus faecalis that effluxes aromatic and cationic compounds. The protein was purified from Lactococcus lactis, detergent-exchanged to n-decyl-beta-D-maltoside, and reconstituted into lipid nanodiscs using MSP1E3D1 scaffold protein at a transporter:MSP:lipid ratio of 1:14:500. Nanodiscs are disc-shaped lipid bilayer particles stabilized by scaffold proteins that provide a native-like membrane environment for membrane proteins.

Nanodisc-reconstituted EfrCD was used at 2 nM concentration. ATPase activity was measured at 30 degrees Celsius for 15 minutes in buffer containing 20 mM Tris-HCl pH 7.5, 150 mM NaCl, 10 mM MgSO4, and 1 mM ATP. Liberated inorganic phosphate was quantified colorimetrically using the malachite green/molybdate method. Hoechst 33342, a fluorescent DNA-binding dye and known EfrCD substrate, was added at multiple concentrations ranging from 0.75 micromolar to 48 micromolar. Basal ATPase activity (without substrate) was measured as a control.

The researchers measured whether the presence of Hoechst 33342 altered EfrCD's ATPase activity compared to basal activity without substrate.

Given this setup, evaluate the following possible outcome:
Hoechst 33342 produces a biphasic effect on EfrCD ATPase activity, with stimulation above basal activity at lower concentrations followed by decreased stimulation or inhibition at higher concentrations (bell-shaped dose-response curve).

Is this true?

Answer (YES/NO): YES